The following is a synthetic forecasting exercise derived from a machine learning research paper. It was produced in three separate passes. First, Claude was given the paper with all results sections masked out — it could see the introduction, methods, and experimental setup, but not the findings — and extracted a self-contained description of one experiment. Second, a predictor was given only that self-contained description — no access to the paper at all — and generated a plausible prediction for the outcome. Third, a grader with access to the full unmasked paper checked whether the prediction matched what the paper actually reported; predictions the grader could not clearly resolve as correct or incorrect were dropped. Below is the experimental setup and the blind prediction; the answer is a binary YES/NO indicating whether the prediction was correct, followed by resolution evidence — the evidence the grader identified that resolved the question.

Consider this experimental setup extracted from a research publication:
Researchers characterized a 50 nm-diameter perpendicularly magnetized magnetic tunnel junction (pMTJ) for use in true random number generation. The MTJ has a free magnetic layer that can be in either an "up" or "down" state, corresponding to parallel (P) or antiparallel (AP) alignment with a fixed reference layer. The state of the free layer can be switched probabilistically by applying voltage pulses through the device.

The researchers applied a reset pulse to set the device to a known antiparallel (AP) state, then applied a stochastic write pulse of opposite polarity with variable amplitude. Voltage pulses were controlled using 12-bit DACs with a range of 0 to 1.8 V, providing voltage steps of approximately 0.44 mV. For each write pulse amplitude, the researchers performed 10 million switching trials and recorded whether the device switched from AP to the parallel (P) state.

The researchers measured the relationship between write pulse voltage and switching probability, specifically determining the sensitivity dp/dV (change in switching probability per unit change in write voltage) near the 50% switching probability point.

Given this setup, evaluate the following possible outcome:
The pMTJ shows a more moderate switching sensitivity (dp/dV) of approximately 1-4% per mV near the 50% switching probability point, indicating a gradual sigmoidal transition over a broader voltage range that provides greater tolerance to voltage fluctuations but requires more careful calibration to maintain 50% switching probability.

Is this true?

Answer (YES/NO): YES